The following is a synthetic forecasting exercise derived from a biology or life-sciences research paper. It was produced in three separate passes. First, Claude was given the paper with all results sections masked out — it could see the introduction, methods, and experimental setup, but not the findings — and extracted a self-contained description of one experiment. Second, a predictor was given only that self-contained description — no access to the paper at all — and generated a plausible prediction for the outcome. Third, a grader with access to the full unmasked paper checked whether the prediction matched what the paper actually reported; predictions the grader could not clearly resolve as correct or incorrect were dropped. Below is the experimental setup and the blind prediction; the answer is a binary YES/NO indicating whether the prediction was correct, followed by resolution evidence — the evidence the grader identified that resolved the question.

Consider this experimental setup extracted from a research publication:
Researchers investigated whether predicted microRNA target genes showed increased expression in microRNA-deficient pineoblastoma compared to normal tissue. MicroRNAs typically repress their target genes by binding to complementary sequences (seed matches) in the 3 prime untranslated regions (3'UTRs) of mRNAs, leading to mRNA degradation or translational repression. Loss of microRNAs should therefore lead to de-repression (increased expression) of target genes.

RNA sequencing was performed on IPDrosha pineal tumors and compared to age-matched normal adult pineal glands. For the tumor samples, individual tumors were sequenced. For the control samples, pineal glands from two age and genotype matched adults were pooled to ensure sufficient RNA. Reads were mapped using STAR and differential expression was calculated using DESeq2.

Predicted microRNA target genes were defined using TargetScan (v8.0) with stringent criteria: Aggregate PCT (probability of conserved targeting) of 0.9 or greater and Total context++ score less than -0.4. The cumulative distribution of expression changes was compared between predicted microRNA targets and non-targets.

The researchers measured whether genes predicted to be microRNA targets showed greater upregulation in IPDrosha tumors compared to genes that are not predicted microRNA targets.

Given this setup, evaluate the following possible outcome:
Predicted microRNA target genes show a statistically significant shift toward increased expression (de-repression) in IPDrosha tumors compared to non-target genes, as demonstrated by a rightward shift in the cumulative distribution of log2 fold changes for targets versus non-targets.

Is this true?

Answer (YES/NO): YES